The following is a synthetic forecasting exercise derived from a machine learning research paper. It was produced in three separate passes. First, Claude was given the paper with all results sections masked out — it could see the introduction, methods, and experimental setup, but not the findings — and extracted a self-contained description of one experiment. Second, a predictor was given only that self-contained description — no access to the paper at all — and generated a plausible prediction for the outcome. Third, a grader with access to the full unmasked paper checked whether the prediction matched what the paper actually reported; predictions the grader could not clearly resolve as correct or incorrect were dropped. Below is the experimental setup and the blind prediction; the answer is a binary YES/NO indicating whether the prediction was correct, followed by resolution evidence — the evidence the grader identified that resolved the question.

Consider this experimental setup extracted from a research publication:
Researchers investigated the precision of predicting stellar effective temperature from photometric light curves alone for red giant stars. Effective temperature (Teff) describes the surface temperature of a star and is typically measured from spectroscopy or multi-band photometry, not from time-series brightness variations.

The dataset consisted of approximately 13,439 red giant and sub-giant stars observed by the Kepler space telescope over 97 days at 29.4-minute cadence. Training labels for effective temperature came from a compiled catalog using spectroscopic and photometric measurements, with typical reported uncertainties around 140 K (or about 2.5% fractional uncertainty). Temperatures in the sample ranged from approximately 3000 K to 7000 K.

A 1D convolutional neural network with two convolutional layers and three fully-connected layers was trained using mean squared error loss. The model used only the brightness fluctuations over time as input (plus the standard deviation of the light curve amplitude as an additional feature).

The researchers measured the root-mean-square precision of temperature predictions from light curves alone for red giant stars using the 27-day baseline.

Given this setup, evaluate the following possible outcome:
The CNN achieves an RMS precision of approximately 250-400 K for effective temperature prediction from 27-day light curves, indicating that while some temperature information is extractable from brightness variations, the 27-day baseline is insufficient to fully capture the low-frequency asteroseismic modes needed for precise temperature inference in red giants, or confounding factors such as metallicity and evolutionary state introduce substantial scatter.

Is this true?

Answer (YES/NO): YES